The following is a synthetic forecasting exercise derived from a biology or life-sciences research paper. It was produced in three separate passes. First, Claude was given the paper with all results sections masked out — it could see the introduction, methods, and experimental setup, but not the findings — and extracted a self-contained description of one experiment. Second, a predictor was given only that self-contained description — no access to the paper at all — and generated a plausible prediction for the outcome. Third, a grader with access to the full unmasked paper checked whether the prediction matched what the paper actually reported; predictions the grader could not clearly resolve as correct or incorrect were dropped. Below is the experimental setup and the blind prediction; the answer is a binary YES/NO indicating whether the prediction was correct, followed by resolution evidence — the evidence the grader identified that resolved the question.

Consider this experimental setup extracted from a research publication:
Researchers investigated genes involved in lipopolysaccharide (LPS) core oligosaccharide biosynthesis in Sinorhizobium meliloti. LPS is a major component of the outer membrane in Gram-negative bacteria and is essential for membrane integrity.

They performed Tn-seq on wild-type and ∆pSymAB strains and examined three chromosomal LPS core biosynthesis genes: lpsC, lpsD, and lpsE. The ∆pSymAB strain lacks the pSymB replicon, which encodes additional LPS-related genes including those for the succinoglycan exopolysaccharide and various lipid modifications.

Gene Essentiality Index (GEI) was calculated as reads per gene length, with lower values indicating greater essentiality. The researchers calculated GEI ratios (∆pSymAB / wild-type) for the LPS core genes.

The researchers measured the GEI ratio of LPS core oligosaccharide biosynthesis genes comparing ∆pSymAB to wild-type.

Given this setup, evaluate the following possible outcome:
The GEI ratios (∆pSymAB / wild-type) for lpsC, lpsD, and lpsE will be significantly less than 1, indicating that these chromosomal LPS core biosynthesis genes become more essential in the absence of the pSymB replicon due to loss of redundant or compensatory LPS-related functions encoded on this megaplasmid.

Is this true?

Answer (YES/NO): NO